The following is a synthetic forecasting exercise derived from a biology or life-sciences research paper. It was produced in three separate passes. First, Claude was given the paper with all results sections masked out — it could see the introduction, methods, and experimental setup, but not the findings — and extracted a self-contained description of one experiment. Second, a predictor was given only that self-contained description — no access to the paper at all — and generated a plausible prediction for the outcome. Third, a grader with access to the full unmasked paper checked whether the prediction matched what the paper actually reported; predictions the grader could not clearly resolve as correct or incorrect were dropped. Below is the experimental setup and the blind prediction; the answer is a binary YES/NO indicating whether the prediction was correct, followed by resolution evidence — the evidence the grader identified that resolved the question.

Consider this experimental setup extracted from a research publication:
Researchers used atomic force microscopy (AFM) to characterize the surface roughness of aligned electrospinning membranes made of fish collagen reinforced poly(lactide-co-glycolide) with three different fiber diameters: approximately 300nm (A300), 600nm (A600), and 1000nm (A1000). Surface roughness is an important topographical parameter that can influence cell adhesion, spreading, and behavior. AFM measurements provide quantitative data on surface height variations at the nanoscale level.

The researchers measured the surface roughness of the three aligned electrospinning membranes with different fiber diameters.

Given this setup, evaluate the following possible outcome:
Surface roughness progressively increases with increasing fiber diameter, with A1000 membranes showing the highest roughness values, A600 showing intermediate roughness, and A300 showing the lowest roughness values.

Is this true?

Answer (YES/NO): YES